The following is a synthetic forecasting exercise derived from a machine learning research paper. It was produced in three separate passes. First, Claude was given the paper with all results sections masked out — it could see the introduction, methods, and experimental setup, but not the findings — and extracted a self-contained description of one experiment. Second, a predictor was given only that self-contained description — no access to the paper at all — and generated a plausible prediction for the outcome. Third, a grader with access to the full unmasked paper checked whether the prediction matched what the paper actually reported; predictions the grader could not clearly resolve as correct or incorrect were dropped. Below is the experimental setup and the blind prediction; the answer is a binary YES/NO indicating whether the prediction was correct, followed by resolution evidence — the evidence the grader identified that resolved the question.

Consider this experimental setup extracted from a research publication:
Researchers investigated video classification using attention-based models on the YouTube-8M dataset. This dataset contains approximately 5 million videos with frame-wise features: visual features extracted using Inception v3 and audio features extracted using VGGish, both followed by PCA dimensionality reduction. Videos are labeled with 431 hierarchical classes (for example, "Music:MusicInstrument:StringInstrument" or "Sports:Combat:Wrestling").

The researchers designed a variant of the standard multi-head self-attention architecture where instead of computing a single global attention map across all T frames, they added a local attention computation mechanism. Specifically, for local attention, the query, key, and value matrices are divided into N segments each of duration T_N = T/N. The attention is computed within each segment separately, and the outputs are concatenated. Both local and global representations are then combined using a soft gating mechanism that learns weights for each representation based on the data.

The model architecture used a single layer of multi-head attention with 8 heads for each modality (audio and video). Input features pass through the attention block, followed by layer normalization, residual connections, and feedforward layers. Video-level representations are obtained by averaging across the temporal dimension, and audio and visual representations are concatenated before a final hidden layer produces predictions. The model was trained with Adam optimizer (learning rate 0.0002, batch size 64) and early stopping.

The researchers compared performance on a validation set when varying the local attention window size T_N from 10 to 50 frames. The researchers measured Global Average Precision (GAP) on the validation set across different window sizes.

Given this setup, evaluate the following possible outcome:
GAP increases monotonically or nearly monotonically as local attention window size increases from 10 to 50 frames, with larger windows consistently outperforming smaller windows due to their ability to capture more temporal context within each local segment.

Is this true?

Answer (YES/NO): NO